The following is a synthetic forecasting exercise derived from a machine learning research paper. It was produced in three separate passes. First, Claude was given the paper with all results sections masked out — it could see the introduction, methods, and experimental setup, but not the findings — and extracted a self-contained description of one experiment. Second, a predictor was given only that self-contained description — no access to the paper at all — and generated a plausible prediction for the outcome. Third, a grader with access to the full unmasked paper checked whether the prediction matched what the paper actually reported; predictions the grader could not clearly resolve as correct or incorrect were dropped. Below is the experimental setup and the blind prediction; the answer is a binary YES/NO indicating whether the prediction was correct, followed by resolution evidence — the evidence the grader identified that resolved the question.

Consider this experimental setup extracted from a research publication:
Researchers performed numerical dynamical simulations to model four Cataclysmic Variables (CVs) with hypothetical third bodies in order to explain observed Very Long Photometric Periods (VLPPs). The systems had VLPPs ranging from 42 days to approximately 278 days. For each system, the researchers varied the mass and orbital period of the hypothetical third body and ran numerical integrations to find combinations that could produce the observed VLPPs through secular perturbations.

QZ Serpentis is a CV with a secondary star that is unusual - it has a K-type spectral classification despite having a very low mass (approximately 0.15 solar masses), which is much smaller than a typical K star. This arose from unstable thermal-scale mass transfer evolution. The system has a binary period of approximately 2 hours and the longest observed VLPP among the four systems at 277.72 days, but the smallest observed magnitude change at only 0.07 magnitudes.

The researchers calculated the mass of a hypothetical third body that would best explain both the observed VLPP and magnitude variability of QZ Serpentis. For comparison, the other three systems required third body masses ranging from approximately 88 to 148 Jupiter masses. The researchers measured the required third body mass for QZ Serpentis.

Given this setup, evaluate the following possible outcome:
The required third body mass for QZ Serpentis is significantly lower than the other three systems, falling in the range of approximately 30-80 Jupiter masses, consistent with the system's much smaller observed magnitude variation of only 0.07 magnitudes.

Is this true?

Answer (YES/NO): NO